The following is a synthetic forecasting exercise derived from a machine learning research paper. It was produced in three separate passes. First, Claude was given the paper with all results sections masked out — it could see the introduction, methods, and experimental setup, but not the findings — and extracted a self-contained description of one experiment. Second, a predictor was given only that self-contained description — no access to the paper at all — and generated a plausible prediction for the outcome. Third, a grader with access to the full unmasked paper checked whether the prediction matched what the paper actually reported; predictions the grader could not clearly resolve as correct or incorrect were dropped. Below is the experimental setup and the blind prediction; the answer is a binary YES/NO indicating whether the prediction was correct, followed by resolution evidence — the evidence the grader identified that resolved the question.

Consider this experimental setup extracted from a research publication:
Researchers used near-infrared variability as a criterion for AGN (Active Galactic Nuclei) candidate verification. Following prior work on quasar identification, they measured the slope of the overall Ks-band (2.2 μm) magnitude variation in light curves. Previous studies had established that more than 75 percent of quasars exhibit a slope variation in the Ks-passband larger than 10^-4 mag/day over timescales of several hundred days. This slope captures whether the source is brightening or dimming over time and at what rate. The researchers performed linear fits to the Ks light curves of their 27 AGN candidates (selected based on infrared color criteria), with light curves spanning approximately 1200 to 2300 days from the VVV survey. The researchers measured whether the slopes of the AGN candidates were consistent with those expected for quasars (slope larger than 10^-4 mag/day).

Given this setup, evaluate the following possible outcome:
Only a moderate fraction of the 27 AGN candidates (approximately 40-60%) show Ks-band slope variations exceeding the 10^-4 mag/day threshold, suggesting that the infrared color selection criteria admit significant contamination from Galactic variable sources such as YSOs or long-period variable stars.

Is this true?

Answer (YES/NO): NO